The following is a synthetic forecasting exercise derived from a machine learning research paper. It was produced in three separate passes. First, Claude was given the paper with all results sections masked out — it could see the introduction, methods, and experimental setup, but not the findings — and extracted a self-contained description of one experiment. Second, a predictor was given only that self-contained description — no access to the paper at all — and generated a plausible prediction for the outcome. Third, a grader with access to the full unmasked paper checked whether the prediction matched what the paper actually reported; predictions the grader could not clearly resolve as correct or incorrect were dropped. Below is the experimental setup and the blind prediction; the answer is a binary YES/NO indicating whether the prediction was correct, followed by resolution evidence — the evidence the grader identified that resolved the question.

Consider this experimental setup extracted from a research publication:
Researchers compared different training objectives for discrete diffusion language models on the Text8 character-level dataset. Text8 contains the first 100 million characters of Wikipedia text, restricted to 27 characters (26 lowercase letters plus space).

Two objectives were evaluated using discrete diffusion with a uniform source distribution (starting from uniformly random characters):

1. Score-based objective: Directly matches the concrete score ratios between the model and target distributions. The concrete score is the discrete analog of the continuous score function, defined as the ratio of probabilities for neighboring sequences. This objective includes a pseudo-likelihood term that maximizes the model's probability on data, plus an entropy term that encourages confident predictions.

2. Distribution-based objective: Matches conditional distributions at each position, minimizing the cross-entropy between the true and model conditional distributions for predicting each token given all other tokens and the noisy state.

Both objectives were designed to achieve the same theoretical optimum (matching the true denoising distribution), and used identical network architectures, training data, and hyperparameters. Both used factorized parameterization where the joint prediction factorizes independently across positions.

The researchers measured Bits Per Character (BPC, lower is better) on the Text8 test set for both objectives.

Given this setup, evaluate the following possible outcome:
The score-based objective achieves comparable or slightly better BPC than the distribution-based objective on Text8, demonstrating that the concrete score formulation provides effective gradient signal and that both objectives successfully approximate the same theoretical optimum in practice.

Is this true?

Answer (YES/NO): NO